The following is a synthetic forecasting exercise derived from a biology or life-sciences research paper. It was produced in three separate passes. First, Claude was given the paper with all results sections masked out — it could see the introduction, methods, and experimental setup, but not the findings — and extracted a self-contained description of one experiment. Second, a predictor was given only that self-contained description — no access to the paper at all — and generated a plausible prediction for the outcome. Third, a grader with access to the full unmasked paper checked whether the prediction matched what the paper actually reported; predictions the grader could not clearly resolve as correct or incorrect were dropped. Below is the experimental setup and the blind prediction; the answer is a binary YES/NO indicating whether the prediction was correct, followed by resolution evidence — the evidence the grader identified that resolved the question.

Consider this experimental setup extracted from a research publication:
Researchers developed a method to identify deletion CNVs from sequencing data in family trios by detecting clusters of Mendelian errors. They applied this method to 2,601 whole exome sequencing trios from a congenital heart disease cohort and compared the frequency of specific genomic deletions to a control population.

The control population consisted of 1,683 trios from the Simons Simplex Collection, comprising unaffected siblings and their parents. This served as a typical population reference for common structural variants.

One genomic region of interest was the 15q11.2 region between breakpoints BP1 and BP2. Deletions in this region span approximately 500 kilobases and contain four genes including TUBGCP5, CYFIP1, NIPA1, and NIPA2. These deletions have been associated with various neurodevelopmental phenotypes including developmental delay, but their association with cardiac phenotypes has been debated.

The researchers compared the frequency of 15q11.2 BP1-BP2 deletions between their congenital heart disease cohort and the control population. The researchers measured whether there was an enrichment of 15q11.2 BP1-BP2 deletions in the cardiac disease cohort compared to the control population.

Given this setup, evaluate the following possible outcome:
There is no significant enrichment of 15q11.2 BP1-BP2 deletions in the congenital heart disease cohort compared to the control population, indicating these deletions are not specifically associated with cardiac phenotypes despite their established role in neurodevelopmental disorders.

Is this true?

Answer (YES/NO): NO